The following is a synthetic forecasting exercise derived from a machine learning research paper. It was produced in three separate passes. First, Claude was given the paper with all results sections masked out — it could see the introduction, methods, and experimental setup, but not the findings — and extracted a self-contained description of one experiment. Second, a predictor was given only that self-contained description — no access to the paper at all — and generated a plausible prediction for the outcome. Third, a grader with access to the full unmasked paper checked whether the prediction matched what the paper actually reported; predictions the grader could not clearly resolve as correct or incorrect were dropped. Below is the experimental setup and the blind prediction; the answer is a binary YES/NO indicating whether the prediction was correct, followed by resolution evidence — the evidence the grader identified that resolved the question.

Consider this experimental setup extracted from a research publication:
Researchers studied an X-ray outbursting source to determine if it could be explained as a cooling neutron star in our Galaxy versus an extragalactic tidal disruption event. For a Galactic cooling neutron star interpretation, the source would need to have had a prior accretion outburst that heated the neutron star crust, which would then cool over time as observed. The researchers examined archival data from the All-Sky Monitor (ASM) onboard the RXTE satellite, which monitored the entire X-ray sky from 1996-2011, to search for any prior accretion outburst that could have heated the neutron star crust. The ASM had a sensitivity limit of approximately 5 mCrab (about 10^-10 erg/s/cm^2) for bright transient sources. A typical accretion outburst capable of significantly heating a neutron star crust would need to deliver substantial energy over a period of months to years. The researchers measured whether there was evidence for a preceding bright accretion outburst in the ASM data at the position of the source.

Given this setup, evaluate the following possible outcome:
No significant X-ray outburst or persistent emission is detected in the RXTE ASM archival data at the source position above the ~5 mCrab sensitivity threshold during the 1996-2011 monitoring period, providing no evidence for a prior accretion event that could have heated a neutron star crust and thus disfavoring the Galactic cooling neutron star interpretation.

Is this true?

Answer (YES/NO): YES